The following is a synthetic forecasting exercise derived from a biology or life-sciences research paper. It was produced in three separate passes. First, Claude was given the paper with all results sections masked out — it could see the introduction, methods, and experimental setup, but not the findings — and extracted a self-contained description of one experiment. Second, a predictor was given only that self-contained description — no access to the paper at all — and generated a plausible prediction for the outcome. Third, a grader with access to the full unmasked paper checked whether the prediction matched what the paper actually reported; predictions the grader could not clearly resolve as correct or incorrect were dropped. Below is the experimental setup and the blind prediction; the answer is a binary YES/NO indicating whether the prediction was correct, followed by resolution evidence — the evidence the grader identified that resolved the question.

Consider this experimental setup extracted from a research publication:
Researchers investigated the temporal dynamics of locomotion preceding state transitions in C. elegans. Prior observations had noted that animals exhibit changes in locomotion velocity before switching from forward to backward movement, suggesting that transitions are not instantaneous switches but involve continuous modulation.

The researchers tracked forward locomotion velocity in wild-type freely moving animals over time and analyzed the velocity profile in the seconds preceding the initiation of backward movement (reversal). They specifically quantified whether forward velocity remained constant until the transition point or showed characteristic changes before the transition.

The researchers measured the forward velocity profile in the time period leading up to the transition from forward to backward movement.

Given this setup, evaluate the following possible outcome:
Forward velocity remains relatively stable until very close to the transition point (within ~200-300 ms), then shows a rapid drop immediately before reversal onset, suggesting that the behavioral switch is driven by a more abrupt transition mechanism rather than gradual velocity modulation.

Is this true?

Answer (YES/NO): NO